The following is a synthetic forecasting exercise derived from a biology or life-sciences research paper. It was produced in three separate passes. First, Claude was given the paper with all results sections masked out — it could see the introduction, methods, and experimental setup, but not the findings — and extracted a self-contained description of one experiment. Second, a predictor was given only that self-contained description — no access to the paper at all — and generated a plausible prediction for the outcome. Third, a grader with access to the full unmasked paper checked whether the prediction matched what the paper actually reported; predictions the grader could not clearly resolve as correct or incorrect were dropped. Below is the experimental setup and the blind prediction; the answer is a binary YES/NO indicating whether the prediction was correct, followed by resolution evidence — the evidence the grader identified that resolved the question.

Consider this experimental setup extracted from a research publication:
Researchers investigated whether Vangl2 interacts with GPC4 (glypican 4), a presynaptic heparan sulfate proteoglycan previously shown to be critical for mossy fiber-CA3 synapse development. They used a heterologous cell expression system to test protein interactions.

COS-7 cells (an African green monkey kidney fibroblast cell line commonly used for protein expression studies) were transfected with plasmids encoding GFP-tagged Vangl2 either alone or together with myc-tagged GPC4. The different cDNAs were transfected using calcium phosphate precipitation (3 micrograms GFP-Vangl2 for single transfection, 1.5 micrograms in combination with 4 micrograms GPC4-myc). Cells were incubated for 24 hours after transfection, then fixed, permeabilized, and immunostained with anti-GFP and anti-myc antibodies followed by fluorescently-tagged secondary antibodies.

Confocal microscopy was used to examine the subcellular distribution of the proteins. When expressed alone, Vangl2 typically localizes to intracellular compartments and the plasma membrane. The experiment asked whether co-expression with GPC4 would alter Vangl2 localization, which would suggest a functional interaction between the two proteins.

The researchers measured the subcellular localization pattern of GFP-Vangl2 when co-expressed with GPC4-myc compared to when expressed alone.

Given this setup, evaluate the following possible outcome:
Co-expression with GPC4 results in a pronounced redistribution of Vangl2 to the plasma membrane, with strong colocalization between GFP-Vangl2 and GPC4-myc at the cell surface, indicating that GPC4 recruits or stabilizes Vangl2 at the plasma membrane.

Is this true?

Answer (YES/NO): NO